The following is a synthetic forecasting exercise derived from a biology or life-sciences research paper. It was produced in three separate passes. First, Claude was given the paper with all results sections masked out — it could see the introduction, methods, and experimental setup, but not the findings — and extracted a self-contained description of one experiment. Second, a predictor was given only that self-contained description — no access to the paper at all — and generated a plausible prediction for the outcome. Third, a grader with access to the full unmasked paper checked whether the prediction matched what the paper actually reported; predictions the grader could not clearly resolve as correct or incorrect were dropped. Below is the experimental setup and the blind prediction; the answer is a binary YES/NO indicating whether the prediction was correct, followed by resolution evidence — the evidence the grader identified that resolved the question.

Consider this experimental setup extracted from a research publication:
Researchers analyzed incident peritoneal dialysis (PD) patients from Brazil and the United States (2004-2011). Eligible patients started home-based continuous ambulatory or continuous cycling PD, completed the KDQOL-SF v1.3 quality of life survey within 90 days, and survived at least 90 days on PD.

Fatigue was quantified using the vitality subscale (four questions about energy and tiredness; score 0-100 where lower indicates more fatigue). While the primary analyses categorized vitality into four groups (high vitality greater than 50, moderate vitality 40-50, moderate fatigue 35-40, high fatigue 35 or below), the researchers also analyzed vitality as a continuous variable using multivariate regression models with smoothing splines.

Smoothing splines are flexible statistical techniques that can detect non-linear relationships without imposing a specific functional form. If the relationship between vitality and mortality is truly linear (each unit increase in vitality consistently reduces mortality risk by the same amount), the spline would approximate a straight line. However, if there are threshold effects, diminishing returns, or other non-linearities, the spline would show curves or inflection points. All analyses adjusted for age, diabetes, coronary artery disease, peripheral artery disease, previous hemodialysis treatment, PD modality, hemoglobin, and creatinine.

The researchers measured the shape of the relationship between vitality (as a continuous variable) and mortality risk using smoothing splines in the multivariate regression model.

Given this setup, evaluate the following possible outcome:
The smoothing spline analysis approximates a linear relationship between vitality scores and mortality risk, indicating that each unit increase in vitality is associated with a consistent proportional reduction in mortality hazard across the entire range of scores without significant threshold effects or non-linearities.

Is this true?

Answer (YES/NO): YES